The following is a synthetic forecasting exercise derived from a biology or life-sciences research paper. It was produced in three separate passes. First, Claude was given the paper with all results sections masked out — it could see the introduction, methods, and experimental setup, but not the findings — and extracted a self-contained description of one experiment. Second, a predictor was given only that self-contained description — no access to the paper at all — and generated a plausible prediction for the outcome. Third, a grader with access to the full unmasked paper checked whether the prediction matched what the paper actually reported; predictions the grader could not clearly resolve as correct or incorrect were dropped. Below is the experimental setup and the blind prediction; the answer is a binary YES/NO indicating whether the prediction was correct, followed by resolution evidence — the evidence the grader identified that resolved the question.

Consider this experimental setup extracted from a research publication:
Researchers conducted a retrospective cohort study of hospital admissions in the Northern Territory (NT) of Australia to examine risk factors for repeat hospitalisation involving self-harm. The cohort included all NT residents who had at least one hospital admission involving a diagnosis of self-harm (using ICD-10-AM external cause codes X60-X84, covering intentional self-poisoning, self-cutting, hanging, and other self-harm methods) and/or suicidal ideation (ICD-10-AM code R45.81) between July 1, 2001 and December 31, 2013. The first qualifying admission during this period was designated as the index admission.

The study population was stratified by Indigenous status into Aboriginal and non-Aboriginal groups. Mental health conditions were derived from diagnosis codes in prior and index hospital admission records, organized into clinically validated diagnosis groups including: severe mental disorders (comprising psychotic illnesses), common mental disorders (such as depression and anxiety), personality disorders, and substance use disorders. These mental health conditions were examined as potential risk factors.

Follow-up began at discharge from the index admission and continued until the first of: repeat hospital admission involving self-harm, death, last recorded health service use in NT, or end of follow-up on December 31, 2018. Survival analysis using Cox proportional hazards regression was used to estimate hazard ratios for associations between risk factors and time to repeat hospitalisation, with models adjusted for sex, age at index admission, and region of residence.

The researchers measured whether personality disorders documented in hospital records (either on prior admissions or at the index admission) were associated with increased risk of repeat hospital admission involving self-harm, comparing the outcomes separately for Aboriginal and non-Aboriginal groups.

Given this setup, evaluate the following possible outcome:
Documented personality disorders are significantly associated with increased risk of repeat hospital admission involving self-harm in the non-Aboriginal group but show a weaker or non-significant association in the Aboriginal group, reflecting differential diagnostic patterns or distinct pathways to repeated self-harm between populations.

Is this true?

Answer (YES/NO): YES